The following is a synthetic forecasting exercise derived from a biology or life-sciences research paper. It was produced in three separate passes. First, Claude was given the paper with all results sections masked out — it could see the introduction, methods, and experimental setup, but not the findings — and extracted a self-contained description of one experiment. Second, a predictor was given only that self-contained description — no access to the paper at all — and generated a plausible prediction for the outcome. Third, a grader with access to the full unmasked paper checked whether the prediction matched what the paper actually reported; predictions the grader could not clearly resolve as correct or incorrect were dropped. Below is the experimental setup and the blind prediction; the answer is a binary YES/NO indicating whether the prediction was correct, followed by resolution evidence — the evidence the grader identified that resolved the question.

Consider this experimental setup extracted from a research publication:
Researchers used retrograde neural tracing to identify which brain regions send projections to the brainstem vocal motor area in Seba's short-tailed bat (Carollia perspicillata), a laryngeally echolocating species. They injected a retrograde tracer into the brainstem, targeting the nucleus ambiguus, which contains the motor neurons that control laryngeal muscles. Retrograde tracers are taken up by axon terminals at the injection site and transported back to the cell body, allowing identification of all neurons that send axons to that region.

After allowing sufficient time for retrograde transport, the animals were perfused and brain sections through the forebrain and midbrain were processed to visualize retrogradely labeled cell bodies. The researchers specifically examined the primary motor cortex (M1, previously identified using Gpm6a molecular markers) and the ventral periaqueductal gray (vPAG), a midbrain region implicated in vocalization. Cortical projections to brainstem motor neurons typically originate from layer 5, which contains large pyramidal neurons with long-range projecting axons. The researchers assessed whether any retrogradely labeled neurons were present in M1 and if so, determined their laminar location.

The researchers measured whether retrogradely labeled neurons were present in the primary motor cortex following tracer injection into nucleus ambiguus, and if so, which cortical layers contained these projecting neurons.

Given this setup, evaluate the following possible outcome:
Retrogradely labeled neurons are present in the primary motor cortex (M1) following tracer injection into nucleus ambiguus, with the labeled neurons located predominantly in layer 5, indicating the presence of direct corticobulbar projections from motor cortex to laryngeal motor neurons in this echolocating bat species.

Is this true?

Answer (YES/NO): YES